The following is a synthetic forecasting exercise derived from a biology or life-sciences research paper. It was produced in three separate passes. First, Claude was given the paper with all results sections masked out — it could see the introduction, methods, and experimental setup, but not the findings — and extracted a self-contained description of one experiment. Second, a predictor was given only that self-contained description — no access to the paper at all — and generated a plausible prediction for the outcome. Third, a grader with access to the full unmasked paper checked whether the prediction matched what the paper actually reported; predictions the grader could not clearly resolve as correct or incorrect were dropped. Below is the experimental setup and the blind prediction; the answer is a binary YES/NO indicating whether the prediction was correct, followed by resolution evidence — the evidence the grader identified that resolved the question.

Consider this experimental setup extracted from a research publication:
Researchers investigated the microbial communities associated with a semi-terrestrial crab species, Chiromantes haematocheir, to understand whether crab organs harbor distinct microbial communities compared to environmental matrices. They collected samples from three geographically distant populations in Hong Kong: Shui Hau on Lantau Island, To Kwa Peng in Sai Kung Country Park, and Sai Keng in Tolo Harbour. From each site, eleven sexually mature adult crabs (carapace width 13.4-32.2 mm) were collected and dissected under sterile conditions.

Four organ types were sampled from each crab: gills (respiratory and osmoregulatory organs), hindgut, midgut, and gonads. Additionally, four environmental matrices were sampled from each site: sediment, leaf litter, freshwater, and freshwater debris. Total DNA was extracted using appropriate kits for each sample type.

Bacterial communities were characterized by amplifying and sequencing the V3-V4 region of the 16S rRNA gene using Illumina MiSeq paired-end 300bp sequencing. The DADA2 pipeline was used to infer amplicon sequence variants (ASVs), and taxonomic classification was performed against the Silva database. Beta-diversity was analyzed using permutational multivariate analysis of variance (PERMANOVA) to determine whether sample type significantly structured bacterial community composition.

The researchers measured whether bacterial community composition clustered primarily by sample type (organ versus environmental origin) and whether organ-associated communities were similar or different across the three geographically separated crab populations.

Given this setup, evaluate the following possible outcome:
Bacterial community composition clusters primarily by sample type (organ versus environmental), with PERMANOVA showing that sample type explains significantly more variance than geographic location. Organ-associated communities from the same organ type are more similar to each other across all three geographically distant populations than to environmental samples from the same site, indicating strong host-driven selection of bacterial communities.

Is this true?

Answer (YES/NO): YES